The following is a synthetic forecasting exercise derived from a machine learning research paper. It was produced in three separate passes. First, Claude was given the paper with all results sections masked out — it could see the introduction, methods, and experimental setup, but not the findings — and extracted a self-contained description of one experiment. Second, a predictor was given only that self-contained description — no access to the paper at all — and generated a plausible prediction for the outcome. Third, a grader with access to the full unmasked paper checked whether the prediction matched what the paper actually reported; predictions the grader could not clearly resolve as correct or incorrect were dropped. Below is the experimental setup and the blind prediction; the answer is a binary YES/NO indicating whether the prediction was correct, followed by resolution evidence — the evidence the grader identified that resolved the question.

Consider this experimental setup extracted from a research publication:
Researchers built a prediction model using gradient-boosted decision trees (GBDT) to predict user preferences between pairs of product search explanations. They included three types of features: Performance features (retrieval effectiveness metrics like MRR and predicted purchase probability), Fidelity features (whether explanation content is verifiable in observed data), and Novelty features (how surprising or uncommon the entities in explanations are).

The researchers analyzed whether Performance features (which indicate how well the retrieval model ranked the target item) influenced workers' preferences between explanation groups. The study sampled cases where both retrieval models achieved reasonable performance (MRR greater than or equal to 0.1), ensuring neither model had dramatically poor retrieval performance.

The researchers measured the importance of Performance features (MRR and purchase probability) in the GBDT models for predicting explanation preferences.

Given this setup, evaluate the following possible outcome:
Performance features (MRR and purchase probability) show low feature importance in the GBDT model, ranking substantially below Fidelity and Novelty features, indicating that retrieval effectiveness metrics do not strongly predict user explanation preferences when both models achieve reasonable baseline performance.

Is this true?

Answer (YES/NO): YES